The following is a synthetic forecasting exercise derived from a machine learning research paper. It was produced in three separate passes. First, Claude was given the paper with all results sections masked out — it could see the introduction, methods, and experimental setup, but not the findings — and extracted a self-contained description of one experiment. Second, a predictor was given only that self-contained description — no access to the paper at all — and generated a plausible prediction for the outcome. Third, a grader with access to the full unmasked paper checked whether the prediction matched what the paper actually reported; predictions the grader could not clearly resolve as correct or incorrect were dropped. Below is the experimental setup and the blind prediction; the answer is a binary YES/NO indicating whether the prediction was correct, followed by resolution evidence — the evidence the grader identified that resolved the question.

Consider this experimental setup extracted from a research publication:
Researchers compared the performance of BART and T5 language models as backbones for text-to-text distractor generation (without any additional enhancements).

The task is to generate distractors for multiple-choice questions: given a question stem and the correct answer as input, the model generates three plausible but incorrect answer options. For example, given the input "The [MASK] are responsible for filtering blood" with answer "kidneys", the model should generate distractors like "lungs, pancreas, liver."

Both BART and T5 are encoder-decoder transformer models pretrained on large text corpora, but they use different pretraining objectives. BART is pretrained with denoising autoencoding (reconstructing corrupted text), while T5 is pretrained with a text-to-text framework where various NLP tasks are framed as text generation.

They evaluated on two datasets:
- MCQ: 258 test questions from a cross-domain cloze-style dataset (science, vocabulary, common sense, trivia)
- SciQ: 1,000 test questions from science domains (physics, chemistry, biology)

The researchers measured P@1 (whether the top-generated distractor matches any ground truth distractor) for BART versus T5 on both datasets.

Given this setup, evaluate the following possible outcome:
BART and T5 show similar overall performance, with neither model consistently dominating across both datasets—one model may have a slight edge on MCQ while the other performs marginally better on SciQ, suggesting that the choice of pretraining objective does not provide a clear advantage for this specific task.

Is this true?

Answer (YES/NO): NO